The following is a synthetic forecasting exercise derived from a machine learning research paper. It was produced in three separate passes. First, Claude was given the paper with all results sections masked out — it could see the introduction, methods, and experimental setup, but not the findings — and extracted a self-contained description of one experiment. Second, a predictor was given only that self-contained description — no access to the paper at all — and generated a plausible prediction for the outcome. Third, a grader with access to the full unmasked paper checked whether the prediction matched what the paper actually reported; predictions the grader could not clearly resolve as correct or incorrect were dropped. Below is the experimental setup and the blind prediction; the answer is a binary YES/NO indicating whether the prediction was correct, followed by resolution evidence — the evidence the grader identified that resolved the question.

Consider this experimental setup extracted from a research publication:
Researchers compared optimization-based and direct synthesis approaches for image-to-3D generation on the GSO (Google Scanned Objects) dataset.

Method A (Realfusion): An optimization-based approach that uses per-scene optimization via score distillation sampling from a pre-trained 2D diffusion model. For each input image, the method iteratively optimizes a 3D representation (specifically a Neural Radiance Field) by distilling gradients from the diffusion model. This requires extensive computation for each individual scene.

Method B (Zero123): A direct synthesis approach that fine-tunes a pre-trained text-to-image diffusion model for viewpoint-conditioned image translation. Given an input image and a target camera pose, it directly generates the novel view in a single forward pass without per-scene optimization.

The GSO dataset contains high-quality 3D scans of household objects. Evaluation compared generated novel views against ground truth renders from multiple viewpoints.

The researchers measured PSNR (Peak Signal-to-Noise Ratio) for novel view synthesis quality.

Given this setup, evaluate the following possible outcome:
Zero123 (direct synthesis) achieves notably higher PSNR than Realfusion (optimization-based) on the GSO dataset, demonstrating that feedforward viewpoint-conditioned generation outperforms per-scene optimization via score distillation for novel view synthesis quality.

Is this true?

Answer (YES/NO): YES